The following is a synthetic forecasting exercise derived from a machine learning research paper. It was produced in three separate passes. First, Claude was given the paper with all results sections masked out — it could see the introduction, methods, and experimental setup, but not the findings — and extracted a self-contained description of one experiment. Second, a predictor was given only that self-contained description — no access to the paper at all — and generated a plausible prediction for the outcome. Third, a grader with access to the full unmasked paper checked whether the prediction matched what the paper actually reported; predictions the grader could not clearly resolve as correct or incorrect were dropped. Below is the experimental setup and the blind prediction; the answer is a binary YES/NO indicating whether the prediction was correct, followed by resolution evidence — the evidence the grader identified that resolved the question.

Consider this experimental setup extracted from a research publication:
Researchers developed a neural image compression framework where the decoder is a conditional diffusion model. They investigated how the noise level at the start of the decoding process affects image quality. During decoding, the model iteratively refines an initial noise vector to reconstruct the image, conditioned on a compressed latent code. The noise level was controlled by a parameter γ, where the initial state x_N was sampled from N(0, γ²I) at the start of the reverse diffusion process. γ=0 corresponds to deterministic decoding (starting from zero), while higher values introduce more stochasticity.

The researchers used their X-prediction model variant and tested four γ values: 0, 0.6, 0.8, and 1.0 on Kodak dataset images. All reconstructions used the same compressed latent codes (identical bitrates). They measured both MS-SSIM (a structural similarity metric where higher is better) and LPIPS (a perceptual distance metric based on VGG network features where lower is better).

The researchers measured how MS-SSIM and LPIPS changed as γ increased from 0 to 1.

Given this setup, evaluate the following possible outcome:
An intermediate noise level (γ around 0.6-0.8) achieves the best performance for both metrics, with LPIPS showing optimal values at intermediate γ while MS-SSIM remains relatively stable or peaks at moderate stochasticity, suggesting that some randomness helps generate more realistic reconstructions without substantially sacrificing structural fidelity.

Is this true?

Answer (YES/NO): NO